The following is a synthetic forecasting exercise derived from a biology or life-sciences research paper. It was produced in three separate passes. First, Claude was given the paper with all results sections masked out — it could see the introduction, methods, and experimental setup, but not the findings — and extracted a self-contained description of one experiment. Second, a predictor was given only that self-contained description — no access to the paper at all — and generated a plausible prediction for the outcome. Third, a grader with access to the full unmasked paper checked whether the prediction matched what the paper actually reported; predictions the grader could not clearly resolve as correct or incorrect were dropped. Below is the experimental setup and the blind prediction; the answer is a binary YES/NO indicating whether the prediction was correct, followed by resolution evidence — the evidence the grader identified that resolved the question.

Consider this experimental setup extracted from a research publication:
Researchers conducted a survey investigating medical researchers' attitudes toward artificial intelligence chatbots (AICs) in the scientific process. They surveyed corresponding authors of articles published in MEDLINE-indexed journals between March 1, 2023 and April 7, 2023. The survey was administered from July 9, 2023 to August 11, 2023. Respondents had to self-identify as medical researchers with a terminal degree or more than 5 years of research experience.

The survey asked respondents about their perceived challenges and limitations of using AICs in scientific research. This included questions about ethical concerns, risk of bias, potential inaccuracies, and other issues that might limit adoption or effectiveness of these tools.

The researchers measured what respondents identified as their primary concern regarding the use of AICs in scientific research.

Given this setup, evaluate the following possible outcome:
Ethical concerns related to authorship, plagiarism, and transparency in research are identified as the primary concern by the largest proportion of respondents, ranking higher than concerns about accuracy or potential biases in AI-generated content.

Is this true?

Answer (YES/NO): NO